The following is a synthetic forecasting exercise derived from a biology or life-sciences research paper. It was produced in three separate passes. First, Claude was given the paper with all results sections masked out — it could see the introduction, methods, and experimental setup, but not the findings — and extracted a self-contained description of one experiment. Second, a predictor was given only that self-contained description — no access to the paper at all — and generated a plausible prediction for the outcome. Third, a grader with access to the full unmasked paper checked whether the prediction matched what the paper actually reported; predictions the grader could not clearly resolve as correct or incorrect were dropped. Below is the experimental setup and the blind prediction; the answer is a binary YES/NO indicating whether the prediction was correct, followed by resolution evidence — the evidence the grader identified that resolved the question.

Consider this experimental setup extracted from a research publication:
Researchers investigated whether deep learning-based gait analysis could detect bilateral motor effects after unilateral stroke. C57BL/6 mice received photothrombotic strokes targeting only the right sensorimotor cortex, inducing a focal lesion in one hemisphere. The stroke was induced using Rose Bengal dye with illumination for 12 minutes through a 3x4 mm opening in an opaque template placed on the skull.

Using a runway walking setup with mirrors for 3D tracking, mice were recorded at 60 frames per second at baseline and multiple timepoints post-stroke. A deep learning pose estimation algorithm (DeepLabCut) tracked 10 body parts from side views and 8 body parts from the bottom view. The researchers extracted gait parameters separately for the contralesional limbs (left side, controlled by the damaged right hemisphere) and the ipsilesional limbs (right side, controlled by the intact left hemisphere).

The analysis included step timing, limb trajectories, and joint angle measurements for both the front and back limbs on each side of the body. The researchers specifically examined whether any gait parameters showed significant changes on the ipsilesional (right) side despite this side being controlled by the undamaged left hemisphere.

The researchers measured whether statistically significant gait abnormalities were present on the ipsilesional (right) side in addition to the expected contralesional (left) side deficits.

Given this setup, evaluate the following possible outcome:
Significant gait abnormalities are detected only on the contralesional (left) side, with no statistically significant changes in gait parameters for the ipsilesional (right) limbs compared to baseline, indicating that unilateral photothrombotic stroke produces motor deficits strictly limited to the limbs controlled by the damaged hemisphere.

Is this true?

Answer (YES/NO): NO